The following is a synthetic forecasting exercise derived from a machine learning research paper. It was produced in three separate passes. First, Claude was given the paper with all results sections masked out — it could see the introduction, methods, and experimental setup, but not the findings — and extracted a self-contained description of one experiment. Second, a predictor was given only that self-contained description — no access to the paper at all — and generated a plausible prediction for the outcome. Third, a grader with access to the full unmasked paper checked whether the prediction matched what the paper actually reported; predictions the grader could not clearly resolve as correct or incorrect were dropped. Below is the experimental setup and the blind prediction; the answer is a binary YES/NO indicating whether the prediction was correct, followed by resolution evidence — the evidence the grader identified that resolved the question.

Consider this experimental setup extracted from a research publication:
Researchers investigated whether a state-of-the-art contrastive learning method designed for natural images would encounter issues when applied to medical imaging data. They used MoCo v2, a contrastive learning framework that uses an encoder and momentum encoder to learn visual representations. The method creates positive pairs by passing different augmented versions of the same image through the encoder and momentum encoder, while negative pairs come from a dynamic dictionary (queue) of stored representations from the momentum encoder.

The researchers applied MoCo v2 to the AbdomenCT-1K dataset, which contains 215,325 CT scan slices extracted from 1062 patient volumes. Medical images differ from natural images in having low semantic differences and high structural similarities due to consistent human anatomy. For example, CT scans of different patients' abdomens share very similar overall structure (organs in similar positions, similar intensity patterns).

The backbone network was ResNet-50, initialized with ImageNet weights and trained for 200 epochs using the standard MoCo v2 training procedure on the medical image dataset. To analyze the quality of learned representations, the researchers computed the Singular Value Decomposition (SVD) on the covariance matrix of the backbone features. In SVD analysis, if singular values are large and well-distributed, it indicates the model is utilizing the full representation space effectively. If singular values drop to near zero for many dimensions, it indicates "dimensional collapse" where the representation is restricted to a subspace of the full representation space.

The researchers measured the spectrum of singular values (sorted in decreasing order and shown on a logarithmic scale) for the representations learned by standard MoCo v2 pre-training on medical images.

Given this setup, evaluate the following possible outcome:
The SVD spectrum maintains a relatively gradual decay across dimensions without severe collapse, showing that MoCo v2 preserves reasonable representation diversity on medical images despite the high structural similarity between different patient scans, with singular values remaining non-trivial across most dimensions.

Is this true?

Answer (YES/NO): NO